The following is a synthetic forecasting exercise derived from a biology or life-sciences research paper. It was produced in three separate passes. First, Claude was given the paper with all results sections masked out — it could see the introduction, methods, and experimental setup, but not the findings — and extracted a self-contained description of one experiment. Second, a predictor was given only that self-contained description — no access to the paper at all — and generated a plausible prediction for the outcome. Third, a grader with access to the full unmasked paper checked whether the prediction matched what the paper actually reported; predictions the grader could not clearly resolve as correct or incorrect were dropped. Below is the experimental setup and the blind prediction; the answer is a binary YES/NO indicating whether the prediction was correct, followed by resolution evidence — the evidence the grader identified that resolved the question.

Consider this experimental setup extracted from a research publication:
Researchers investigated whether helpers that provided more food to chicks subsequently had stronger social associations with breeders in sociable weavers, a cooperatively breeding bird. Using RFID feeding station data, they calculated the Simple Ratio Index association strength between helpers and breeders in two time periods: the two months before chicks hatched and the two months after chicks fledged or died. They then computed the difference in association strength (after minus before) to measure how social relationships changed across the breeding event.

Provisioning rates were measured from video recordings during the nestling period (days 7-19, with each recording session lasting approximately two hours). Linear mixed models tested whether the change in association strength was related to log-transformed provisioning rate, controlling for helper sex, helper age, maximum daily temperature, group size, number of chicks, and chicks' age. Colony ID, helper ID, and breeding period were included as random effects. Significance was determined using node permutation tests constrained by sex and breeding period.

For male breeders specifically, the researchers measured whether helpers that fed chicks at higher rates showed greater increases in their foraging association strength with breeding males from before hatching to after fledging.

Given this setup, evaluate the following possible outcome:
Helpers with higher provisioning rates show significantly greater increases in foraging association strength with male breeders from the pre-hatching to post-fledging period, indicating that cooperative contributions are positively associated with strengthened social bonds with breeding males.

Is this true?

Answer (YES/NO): YES